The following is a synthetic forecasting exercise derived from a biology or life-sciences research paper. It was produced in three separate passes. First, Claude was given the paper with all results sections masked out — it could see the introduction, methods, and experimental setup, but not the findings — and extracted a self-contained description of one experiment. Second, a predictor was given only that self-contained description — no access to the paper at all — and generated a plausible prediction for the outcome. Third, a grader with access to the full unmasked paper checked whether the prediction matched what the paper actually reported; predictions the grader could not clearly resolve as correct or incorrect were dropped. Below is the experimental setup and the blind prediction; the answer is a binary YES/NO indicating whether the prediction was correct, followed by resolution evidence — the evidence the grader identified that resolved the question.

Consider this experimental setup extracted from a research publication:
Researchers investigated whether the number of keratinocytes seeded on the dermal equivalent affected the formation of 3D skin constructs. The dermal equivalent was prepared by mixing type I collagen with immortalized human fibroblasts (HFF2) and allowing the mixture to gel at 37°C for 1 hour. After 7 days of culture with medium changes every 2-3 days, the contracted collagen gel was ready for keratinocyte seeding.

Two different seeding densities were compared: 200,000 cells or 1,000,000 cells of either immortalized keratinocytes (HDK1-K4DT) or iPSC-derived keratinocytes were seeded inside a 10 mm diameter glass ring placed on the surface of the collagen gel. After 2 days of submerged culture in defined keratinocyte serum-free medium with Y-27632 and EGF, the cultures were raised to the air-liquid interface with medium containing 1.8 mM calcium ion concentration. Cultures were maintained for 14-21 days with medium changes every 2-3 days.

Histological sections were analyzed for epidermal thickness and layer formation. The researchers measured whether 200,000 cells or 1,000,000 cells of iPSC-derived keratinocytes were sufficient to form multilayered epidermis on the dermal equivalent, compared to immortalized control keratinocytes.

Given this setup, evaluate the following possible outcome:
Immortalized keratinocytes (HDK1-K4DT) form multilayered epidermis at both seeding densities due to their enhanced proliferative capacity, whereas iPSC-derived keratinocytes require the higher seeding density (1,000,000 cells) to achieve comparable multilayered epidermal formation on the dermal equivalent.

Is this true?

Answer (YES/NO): NO